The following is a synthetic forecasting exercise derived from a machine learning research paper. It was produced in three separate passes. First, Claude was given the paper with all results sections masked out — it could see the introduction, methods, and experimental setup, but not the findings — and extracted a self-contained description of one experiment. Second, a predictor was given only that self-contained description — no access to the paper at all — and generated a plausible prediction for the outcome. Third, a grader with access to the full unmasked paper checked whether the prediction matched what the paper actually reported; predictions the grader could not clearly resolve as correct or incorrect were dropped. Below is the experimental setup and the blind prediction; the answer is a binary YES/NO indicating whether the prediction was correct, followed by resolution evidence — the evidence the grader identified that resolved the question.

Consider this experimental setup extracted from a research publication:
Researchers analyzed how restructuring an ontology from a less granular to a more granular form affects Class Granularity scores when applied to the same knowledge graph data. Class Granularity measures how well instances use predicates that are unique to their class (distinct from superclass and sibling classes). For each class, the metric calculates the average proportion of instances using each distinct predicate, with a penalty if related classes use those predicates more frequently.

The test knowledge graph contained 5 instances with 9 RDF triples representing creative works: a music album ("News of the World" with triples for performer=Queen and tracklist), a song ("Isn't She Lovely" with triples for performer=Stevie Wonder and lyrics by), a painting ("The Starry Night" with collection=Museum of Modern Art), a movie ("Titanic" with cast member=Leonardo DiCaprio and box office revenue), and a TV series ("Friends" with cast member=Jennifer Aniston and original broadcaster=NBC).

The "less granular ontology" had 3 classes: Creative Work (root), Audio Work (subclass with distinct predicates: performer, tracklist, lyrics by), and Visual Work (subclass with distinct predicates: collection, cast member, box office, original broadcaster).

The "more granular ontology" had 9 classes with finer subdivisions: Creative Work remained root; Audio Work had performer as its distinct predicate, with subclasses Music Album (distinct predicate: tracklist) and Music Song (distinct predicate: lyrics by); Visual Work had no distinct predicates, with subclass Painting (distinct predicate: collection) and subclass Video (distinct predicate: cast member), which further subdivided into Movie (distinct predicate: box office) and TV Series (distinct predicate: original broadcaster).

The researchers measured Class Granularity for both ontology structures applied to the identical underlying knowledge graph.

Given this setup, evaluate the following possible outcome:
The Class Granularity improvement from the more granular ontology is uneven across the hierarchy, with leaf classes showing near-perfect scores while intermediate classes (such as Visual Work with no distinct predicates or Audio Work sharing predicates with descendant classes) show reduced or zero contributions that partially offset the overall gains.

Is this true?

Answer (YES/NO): NO